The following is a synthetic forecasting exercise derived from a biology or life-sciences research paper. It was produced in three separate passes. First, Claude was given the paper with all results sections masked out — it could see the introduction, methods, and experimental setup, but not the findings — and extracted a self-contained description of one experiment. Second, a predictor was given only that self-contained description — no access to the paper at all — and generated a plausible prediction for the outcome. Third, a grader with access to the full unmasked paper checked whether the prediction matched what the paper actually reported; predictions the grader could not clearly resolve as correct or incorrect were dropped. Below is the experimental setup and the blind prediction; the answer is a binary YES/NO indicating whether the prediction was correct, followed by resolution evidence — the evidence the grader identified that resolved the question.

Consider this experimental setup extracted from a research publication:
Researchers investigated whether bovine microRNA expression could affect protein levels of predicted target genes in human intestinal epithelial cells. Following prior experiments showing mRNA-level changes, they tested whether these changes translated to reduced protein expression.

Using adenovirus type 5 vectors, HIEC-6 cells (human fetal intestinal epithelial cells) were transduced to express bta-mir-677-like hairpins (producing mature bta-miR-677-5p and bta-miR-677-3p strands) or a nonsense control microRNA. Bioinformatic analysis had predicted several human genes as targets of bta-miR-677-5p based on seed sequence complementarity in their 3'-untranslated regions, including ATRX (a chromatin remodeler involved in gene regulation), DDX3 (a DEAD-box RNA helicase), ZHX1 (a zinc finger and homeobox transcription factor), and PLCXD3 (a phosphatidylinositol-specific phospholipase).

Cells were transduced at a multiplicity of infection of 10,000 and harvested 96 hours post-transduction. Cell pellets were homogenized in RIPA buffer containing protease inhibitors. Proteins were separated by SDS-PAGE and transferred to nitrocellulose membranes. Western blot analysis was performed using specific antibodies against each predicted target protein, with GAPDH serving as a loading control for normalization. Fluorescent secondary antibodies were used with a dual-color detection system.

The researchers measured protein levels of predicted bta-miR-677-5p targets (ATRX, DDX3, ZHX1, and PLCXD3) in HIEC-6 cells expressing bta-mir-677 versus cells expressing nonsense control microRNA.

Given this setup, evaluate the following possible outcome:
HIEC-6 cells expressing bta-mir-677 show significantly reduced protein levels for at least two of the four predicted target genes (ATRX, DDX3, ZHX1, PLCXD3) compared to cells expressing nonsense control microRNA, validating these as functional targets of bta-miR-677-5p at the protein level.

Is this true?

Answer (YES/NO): NO